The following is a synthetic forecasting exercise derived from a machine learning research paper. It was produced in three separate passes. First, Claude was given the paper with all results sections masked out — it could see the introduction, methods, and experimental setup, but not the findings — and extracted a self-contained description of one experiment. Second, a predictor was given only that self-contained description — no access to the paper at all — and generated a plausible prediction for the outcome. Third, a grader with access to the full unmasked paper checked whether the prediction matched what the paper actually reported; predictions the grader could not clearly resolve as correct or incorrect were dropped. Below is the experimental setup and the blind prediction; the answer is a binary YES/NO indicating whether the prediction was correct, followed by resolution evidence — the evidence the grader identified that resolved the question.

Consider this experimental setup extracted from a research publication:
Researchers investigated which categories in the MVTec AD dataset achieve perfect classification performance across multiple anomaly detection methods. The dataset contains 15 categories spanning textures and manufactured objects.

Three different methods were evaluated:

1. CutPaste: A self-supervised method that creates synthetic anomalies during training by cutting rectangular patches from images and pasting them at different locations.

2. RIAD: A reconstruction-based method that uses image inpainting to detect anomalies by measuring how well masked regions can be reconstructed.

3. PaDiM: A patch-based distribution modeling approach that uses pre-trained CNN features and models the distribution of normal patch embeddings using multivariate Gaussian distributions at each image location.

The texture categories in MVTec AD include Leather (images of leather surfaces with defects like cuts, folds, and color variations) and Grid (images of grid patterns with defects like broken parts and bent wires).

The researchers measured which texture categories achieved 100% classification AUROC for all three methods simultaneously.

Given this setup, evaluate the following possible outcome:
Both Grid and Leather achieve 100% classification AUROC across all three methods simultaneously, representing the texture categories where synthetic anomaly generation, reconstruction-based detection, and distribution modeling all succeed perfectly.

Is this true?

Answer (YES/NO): NO